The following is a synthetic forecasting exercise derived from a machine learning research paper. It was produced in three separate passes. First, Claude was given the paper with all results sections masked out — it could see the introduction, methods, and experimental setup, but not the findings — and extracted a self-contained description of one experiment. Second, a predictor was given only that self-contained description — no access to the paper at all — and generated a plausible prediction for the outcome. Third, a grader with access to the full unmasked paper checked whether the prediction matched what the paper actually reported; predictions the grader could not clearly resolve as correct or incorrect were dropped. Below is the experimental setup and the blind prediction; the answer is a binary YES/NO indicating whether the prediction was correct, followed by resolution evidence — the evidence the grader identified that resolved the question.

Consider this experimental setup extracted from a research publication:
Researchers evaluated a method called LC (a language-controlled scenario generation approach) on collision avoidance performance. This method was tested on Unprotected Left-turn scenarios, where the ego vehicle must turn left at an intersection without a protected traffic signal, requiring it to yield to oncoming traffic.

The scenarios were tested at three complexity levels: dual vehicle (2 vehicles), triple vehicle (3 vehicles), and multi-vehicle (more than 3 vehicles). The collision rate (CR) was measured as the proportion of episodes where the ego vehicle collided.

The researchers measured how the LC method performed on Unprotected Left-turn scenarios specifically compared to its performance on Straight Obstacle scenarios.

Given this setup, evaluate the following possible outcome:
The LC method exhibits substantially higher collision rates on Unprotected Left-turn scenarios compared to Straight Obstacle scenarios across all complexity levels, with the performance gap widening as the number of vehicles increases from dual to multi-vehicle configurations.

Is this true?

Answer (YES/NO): NO